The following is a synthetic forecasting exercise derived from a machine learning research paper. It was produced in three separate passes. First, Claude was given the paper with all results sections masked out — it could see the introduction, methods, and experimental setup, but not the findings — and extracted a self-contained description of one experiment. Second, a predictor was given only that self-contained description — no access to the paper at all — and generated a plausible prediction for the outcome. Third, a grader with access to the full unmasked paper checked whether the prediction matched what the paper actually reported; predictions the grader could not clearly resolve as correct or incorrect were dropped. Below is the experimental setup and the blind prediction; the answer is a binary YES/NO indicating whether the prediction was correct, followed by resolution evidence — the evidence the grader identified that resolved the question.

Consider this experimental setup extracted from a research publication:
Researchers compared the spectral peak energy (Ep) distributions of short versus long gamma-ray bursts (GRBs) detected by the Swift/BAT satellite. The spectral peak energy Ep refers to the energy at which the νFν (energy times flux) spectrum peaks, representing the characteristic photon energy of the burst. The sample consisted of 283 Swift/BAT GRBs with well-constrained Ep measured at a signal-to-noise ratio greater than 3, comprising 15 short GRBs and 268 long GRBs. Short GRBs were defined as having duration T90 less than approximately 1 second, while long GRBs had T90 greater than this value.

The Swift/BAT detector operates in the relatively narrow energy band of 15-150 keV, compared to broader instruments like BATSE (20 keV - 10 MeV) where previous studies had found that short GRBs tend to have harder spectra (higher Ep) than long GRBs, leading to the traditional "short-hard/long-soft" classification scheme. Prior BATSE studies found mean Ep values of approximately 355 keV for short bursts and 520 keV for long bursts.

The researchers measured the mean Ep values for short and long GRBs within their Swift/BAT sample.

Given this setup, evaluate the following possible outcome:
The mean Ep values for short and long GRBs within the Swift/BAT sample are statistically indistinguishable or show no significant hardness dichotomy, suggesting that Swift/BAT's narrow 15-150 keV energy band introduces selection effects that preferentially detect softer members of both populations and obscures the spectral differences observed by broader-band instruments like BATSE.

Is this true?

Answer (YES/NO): YES